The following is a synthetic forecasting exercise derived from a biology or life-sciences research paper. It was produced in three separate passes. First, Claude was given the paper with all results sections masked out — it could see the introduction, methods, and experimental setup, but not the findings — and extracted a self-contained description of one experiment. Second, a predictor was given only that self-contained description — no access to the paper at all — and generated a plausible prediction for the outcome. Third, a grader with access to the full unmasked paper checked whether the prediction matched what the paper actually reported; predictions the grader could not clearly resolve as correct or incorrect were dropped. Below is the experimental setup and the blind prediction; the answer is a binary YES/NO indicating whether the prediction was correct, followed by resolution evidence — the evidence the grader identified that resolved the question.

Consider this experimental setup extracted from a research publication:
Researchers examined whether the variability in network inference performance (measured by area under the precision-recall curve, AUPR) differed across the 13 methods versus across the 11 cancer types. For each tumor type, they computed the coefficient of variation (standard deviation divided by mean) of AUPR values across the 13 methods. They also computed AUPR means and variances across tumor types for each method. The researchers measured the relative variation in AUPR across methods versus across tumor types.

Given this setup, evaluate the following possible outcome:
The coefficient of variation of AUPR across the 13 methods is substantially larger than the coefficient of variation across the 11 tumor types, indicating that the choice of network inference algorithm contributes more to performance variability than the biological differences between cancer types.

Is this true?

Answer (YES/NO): NO